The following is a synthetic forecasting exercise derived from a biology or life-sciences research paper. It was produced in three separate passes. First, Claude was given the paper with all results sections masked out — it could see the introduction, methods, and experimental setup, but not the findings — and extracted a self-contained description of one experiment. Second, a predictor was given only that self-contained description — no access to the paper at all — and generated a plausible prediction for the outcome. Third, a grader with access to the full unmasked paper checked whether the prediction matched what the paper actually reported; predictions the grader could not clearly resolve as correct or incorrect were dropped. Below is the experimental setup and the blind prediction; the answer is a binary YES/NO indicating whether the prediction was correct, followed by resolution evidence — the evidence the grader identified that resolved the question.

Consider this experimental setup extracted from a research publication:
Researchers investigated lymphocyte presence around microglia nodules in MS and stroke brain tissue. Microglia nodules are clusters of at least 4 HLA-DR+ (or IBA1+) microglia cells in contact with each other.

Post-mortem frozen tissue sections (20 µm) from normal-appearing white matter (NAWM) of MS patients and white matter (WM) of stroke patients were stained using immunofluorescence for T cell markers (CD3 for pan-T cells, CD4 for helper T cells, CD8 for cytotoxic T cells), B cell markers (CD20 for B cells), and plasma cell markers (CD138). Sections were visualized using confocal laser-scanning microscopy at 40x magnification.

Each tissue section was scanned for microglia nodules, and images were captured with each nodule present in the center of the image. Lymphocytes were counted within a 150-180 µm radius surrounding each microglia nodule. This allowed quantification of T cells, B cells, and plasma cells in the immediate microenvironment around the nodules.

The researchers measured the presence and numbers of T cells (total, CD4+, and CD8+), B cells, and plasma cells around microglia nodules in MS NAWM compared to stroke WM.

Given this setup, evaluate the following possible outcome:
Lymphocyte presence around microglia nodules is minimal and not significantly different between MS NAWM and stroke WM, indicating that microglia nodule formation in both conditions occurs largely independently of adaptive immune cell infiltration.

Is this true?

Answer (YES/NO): NO